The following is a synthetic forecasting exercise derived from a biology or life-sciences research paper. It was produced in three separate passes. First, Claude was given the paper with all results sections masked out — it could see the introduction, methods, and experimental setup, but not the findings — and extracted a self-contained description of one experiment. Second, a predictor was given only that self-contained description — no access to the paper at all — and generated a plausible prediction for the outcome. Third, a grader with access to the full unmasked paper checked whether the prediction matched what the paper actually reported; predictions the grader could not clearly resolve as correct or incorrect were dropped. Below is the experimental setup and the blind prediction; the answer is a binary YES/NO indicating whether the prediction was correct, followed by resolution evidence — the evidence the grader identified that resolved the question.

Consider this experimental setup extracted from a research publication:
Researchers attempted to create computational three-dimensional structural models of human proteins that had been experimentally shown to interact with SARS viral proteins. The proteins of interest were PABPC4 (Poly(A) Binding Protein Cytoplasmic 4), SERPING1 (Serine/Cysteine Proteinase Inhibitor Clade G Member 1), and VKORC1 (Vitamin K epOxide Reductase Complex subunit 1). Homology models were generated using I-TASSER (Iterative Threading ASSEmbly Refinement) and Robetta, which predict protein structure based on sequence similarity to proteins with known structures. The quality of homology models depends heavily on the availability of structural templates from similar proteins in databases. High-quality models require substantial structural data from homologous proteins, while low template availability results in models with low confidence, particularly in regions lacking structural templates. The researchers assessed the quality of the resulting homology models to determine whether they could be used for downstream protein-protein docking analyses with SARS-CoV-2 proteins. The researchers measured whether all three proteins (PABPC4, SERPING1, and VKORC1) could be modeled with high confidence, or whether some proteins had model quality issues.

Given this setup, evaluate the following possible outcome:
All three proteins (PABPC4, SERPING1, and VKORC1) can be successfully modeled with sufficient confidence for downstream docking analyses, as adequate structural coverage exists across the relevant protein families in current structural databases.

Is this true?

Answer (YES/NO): NO